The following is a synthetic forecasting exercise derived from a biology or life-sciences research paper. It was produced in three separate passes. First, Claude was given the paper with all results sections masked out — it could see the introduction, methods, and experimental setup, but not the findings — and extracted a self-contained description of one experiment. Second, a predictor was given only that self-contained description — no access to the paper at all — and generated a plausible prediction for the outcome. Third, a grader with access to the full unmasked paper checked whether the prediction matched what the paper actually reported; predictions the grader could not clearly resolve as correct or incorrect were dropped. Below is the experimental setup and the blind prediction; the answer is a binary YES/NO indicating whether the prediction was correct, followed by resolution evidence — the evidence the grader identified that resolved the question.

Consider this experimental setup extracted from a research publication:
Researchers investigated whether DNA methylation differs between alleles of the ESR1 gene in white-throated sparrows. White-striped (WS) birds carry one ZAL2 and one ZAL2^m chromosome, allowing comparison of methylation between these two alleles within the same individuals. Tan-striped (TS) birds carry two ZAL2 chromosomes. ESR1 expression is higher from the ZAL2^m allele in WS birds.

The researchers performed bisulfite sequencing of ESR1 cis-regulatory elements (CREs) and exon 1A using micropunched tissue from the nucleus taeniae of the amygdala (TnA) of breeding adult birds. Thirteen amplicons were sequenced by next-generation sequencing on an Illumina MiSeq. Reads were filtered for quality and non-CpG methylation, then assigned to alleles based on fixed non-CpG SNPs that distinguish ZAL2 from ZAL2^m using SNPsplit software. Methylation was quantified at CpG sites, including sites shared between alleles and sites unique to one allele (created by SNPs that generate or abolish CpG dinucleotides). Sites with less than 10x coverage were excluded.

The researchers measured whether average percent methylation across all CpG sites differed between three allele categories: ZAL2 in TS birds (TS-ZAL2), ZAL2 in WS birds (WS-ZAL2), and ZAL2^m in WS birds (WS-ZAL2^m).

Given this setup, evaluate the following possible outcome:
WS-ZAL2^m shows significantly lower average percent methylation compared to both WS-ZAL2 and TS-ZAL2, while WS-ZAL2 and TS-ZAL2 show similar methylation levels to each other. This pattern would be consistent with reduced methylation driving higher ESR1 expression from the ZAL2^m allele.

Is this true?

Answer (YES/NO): YES